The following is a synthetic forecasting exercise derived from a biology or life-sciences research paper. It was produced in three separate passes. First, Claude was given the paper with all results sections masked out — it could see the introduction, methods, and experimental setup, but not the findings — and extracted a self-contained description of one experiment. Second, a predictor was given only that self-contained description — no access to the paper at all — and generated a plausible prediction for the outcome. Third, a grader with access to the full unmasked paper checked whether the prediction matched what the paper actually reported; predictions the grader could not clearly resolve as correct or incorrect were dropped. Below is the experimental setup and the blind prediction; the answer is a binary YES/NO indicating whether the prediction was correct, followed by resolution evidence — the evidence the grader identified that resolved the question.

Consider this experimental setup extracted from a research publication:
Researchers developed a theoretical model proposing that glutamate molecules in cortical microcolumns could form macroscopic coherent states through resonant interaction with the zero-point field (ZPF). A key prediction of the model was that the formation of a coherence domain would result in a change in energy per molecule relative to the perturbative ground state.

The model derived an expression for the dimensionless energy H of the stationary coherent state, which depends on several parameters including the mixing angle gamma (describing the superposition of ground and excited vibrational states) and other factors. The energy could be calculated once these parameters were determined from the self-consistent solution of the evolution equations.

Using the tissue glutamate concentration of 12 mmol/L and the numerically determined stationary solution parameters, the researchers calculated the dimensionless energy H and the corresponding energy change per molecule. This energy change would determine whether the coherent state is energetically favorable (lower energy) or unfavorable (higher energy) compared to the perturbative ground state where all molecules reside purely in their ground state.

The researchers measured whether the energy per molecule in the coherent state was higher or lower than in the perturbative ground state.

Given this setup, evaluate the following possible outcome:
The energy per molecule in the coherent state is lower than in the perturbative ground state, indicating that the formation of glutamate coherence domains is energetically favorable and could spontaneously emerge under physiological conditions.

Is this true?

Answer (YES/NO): YES